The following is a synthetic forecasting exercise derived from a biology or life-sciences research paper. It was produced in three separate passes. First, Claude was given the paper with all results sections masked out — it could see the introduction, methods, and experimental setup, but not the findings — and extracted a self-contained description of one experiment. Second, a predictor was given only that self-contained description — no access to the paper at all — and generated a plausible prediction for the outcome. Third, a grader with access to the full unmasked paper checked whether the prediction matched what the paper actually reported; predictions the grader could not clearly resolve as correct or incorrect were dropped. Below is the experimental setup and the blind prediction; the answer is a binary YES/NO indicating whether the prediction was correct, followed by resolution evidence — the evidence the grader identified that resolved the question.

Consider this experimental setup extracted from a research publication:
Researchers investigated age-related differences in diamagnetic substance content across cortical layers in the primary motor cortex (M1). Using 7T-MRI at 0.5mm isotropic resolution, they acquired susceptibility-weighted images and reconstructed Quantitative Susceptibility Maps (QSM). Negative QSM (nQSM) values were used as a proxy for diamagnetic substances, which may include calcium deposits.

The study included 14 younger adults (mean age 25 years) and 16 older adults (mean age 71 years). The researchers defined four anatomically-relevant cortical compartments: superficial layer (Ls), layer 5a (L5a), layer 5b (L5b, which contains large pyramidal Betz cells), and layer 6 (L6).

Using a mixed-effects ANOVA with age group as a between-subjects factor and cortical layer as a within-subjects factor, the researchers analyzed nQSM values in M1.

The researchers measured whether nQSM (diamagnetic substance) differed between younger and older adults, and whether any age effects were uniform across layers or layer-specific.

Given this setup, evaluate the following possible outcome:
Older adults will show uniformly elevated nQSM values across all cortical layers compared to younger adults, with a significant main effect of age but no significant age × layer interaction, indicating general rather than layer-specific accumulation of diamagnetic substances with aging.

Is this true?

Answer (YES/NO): NO